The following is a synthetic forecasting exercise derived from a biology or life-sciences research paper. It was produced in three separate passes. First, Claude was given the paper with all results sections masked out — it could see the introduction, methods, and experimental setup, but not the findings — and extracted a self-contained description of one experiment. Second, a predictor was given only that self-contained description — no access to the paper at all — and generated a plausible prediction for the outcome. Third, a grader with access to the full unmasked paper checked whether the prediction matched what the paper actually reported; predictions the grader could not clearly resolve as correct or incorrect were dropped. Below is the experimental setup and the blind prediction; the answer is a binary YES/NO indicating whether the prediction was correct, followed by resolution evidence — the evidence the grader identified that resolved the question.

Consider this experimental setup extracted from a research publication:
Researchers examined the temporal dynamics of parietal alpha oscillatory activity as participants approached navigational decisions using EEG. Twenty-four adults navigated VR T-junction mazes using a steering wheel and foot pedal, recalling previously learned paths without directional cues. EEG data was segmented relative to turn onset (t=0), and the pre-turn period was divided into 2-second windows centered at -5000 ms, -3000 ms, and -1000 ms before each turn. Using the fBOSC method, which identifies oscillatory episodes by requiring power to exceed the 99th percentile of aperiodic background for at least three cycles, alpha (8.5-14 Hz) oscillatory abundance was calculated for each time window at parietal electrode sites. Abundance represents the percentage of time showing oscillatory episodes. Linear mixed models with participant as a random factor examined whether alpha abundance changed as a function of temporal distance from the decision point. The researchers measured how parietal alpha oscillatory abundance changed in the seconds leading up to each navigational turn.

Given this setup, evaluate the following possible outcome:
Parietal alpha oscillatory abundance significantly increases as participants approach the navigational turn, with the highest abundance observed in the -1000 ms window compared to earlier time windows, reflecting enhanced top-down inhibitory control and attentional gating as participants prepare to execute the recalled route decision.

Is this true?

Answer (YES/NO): NO